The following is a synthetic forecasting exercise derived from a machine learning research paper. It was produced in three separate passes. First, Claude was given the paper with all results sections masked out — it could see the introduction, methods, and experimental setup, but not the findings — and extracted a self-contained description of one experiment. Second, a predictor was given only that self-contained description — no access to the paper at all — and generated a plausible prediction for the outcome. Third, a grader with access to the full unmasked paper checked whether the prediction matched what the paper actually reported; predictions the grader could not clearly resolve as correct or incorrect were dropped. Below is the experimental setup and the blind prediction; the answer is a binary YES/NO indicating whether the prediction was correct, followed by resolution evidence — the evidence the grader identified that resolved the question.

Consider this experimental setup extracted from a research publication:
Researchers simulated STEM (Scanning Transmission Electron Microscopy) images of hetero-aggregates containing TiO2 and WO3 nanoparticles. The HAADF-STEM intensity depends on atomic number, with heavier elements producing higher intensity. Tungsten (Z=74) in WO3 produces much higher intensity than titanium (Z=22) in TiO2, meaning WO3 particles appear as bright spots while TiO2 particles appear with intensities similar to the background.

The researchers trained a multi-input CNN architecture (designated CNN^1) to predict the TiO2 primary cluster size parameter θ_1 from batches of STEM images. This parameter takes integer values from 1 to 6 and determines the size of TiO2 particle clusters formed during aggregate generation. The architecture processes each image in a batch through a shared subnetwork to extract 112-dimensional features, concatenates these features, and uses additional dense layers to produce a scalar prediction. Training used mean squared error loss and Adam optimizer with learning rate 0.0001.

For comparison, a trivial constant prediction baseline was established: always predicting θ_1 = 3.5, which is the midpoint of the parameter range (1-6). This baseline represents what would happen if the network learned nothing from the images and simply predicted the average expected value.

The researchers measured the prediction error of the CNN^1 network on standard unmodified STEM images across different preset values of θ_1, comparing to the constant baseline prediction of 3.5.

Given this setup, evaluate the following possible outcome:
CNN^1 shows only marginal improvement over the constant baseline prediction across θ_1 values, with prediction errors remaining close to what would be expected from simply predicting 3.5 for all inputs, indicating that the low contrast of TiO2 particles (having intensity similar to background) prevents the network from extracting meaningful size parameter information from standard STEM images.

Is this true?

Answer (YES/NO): YES